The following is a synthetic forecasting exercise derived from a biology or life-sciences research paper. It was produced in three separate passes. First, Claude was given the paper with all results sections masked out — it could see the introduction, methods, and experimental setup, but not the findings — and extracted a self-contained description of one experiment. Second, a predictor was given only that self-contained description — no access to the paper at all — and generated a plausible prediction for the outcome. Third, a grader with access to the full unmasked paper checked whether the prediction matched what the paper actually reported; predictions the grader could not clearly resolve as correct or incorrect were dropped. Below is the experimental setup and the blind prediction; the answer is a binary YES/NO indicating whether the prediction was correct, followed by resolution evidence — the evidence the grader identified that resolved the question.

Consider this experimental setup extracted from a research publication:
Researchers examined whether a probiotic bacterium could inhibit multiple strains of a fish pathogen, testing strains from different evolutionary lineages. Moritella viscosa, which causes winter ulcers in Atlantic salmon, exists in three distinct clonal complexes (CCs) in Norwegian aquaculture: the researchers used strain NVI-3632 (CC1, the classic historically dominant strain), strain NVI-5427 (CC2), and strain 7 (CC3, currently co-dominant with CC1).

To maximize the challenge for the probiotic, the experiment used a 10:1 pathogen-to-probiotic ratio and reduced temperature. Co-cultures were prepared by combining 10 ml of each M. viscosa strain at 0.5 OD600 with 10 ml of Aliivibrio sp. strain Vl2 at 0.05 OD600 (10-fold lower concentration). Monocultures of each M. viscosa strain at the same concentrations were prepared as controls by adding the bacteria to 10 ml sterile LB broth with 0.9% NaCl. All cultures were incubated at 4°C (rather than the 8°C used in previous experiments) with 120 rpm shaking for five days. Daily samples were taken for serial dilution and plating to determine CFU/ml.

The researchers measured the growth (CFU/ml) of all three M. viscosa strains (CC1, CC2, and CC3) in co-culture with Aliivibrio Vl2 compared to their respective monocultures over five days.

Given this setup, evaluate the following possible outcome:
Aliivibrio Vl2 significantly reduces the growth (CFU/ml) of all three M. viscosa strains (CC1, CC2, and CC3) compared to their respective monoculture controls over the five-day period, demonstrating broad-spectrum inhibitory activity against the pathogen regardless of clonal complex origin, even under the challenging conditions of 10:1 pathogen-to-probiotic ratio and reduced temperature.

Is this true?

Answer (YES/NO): YES